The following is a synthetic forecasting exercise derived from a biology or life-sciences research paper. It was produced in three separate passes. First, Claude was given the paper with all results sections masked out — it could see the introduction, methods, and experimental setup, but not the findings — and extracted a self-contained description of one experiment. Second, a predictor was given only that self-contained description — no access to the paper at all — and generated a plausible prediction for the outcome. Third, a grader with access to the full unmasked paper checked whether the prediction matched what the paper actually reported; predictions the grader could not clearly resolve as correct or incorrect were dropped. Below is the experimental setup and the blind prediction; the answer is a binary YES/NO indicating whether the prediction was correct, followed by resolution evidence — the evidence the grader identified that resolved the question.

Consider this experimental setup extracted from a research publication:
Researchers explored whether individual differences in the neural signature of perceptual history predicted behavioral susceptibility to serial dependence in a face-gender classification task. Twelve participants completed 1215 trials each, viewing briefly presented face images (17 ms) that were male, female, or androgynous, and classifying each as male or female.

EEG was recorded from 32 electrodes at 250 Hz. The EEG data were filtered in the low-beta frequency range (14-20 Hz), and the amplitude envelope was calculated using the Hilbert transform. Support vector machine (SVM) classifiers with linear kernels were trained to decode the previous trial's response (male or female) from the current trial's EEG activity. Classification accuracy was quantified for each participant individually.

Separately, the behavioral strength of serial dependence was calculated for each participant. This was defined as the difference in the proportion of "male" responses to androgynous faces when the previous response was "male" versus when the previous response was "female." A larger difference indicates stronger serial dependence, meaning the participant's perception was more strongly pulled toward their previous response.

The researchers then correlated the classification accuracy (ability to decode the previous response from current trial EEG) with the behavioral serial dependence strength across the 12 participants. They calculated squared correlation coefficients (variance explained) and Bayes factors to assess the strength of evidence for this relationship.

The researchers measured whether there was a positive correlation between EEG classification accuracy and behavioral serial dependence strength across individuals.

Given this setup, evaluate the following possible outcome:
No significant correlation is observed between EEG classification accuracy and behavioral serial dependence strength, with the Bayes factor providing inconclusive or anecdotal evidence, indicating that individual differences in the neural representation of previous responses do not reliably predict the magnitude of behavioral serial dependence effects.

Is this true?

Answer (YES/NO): NO